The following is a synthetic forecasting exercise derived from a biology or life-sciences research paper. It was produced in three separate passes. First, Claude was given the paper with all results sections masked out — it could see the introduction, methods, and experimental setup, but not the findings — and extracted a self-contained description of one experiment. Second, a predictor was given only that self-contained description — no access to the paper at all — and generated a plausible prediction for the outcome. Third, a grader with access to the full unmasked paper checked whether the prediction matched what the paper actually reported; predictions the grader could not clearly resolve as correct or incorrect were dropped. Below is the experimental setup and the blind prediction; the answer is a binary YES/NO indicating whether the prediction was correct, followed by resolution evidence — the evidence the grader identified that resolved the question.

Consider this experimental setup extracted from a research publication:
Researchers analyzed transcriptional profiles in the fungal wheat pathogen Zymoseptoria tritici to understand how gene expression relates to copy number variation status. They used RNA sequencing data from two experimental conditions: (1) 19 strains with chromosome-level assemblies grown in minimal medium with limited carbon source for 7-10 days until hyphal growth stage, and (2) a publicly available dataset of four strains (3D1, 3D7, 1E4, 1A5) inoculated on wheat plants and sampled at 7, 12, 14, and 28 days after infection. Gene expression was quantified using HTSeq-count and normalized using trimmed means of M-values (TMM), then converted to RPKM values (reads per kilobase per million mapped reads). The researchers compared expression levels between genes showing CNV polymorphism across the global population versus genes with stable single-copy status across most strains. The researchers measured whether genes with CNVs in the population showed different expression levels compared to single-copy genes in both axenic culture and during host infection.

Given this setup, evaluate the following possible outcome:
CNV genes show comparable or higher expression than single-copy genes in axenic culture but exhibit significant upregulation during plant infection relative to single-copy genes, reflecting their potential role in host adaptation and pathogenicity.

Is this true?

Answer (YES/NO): NO